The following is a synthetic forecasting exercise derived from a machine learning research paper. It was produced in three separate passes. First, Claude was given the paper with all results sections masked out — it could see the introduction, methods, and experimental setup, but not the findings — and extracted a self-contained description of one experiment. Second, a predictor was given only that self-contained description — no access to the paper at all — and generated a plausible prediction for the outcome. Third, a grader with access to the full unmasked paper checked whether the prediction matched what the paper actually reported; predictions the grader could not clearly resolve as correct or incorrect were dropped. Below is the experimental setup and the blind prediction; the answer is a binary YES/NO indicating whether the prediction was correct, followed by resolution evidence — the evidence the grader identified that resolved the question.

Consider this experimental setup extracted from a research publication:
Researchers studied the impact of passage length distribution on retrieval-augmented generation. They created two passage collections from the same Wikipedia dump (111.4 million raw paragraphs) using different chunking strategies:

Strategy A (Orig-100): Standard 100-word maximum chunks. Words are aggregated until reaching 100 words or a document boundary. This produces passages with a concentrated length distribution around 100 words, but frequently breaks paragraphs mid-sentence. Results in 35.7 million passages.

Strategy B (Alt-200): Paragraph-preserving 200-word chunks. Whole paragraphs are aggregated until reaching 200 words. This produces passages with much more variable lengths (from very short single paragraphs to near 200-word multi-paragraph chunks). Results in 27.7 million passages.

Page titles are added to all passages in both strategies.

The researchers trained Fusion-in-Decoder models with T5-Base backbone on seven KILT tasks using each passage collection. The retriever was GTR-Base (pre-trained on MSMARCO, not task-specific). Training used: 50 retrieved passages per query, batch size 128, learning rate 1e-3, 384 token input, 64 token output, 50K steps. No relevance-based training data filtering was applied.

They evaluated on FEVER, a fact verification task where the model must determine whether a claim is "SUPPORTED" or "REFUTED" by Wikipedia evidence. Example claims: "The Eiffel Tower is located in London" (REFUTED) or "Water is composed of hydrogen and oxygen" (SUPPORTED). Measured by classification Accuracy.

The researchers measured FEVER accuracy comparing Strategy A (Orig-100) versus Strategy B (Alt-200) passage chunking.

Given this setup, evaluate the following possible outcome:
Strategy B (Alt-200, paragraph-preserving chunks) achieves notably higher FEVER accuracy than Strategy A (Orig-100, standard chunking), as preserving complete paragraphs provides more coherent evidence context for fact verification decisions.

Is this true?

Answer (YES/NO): NO